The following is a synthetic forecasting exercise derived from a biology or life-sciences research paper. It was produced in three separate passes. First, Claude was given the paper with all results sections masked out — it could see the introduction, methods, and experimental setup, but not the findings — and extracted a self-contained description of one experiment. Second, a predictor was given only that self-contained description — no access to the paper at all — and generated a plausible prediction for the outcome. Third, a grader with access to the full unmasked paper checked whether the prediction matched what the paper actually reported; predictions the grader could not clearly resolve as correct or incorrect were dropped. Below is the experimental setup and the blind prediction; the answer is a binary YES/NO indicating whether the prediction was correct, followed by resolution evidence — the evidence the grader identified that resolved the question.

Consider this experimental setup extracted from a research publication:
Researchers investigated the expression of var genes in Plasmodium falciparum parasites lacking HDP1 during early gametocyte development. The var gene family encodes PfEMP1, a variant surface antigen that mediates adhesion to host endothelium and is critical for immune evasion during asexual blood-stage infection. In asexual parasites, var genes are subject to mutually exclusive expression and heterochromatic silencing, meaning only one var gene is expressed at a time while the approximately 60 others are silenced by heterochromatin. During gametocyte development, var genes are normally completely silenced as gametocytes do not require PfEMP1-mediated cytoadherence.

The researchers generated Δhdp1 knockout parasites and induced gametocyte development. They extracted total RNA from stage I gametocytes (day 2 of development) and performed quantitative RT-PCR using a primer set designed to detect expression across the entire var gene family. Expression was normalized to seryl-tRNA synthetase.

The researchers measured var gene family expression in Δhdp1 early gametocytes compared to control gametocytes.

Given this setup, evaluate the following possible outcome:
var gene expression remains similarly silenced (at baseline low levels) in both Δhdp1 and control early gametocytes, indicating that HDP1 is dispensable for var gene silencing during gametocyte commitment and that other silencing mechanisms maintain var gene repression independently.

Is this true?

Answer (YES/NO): NO